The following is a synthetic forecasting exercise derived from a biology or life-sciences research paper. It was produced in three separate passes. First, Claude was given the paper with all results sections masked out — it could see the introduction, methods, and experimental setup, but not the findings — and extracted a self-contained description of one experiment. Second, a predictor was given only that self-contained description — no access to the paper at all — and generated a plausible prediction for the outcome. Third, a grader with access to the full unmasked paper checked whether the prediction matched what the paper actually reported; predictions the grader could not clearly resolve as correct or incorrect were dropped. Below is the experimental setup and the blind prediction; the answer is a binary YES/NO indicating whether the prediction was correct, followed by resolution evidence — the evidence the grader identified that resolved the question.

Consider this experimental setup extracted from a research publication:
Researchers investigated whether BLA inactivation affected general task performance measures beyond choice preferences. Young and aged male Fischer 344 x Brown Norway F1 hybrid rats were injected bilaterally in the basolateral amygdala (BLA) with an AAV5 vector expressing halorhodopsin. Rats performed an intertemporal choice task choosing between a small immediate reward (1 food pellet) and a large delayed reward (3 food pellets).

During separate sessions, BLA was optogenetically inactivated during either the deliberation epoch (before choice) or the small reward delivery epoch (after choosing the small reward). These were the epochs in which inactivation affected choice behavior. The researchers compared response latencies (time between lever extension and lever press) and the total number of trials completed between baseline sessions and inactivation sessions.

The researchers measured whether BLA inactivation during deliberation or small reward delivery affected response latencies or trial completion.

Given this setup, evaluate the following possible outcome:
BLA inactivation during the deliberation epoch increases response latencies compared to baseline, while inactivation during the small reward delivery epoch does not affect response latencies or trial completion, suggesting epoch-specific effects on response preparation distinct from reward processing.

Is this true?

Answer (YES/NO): NO